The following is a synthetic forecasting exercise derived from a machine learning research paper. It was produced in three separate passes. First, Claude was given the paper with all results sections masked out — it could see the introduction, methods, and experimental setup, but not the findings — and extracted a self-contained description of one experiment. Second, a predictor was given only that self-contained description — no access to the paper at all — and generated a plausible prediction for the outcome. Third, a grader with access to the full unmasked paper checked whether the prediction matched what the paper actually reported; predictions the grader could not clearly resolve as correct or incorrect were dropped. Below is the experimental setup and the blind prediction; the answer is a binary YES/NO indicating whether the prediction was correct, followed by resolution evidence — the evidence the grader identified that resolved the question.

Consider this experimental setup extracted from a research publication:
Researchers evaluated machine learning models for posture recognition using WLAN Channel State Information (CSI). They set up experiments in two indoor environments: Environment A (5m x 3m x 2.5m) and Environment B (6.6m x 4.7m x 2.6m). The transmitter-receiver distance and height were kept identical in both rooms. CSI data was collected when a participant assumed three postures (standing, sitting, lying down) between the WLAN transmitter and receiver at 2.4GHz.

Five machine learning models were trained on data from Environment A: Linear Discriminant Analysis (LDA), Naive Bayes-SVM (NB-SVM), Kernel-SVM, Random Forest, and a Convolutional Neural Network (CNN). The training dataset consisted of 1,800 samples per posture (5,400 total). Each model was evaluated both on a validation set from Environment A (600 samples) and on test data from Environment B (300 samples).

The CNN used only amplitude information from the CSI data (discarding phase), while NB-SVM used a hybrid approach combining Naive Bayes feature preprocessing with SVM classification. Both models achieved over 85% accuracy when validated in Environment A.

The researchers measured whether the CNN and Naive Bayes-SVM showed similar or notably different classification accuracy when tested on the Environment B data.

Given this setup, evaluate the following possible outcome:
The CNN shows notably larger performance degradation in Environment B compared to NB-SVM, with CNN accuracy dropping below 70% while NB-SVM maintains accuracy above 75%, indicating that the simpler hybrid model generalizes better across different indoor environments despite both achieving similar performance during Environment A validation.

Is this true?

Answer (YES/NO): NO